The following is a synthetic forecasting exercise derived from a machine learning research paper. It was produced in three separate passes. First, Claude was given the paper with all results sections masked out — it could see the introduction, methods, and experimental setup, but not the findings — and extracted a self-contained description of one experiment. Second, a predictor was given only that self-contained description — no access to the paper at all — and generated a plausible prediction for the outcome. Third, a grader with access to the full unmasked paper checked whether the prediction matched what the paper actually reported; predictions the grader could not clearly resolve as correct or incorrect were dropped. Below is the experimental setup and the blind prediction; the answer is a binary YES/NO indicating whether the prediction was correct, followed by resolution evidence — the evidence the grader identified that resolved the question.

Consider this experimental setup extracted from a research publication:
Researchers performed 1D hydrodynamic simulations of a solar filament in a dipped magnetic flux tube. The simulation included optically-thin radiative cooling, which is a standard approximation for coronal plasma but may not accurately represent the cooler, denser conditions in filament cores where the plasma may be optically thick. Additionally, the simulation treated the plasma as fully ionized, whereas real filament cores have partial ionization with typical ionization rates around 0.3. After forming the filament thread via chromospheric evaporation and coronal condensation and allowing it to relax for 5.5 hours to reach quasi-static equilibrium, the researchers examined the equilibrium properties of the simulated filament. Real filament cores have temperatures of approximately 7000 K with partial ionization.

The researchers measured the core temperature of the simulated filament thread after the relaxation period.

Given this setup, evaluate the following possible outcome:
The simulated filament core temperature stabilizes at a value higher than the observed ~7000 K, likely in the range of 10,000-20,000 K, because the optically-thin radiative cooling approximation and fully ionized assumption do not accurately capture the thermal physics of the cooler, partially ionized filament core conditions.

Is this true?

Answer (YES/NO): YES